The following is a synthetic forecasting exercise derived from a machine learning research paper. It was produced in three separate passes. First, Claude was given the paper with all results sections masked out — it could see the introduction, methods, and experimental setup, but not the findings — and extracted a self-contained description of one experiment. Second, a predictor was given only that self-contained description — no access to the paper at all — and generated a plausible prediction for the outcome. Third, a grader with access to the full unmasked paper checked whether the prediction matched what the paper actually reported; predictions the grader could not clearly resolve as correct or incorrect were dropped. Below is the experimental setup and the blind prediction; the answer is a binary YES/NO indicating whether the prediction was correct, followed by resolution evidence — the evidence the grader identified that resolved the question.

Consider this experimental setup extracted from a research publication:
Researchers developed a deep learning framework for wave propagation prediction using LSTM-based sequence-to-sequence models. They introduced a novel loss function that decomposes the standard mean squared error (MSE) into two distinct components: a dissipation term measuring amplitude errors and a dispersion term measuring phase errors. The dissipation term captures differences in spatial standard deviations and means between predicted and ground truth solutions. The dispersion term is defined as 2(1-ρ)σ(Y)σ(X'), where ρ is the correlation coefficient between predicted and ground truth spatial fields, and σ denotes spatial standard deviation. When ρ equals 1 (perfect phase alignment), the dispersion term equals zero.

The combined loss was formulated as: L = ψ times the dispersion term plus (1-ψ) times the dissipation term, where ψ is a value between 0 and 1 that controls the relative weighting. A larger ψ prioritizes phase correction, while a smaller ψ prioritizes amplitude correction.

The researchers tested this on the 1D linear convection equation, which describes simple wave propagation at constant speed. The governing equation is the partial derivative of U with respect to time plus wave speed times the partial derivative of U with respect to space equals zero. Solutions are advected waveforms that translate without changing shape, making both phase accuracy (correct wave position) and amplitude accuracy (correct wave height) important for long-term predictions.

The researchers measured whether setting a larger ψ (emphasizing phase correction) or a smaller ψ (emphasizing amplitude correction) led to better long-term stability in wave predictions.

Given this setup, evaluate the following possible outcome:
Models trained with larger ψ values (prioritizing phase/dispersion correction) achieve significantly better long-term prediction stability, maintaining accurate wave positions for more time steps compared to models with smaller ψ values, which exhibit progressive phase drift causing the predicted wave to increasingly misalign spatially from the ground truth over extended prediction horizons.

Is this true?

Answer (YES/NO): YES